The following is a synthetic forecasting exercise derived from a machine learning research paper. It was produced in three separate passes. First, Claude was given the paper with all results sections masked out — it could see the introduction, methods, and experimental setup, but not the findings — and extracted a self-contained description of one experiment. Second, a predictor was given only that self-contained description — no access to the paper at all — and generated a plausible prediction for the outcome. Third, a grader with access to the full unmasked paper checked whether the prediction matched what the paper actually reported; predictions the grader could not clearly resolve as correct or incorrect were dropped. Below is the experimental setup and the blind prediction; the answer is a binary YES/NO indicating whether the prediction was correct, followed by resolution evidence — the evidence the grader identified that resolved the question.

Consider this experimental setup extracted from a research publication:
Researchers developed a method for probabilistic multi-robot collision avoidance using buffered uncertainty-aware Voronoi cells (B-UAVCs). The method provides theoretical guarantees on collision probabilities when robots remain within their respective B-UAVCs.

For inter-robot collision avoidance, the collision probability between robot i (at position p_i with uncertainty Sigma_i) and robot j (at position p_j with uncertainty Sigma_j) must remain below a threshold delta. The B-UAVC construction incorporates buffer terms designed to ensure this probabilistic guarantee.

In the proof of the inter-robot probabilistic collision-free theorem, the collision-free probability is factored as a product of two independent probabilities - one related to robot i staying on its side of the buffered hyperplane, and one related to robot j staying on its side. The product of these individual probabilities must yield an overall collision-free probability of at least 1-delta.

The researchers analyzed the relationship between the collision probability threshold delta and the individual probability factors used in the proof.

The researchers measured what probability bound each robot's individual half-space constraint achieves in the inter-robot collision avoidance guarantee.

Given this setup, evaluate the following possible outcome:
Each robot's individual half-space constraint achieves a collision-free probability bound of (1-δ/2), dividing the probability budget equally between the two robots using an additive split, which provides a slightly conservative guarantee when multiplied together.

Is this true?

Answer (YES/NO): NO